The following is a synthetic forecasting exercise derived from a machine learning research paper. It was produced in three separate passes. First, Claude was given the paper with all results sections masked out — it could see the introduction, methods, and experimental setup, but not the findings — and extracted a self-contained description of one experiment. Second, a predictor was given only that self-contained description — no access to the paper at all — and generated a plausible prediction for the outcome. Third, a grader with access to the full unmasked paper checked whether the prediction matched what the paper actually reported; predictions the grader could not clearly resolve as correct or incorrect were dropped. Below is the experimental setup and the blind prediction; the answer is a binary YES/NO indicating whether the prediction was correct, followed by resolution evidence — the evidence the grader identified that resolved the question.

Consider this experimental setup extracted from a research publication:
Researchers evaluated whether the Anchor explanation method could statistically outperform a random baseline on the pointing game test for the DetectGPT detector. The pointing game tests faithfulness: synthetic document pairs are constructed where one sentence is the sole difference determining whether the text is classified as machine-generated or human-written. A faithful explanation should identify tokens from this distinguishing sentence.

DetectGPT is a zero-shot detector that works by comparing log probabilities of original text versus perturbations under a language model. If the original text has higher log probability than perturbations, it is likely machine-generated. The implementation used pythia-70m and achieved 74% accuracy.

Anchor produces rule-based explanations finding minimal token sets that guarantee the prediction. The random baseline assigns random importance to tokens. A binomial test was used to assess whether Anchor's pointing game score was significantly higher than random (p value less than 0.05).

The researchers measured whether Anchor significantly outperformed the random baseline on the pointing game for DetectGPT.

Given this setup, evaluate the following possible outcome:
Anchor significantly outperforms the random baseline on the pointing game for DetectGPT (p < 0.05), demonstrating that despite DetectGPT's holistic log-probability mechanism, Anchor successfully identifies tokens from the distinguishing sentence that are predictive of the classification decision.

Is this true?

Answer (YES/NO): NO